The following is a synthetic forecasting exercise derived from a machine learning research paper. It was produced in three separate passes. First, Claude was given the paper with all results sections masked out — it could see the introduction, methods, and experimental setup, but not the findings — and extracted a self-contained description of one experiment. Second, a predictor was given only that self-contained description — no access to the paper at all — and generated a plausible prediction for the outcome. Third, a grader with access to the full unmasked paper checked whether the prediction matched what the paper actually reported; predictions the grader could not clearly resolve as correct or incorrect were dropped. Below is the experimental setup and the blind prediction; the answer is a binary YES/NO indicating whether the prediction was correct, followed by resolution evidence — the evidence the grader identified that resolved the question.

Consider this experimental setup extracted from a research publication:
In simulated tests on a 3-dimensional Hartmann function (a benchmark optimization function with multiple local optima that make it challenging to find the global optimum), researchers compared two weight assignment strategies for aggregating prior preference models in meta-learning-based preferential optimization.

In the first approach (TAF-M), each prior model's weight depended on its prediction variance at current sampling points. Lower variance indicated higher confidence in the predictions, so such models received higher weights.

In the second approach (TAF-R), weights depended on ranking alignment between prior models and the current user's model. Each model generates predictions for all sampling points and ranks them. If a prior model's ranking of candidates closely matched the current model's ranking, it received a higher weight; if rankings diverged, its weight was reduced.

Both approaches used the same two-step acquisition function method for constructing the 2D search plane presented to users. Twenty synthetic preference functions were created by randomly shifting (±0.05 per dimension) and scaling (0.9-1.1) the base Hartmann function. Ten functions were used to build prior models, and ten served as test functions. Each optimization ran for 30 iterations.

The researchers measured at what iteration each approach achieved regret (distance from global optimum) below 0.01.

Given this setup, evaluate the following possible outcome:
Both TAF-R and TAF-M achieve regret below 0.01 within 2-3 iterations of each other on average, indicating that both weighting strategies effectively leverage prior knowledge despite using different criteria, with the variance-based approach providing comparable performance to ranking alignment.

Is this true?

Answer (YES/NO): NO